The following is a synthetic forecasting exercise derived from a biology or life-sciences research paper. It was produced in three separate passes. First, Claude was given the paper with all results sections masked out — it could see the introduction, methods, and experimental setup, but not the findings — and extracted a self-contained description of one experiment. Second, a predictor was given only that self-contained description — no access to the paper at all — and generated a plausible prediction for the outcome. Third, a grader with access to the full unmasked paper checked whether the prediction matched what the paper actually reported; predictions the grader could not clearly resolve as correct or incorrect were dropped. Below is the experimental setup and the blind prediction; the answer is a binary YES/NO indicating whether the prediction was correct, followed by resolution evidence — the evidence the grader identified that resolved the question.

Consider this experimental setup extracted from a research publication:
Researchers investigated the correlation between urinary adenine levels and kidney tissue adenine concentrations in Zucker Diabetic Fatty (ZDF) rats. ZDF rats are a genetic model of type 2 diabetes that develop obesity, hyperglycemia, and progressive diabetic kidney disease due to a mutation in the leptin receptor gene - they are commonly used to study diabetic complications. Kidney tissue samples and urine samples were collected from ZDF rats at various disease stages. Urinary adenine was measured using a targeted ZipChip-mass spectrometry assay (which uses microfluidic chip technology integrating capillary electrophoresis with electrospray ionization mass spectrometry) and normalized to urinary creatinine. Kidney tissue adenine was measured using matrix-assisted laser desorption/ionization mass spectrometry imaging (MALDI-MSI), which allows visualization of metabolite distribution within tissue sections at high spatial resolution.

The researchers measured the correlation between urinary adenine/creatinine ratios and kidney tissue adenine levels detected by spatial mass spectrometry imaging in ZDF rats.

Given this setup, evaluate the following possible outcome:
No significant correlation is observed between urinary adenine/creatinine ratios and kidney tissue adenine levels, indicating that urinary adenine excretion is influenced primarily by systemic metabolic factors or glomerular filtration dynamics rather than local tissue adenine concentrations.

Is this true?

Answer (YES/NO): NO